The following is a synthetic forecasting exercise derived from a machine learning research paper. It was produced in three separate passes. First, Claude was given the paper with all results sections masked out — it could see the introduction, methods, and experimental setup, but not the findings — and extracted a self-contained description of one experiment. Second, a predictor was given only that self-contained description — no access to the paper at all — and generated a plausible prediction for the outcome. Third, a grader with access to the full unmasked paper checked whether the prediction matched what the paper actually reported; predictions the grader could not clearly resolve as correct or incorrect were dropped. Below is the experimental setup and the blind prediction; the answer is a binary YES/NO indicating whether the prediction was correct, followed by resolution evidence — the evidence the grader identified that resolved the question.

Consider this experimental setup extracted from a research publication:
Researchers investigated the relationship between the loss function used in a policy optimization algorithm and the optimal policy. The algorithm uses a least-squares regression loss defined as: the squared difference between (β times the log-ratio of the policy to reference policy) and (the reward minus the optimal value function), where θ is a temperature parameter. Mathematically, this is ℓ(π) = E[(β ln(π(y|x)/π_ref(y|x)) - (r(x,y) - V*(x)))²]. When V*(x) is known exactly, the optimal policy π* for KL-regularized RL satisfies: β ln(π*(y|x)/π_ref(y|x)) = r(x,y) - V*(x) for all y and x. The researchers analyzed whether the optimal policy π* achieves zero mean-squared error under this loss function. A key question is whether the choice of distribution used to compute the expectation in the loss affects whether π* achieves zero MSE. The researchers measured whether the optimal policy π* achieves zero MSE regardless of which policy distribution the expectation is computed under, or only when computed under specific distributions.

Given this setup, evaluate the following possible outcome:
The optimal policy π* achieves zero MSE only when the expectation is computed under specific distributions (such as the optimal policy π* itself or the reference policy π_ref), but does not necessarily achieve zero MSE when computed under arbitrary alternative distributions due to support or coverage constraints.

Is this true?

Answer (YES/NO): NO